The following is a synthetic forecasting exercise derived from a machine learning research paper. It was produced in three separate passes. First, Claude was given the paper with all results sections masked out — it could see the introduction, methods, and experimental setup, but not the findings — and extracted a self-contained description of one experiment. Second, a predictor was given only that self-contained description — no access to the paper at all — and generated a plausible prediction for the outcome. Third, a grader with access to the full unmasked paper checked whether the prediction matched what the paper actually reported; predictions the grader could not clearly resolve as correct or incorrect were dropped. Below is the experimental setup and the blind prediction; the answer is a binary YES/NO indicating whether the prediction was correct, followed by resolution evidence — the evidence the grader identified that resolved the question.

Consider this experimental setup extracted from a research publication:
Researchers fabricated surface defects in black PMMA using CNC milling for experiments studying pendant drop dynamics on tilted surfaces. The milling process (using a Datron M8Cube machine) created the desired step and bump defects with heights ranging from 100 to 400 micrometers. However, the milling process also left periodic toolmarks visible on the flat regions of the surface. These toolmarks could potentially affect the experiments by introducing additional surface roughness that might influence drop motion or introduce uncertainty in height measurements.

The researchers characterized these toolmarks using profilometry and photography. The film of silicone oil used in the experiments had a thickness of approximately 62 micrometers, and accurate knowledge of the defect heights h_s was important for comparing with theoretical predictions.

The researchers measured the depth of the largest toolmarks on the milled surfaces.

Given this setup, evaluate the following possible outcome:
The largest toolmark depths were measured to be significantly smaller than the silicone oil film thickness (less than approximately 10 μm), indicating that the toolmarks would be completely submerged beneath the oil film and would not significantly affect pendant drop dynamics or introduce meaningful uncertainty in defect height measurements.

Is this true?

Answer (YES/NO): NO